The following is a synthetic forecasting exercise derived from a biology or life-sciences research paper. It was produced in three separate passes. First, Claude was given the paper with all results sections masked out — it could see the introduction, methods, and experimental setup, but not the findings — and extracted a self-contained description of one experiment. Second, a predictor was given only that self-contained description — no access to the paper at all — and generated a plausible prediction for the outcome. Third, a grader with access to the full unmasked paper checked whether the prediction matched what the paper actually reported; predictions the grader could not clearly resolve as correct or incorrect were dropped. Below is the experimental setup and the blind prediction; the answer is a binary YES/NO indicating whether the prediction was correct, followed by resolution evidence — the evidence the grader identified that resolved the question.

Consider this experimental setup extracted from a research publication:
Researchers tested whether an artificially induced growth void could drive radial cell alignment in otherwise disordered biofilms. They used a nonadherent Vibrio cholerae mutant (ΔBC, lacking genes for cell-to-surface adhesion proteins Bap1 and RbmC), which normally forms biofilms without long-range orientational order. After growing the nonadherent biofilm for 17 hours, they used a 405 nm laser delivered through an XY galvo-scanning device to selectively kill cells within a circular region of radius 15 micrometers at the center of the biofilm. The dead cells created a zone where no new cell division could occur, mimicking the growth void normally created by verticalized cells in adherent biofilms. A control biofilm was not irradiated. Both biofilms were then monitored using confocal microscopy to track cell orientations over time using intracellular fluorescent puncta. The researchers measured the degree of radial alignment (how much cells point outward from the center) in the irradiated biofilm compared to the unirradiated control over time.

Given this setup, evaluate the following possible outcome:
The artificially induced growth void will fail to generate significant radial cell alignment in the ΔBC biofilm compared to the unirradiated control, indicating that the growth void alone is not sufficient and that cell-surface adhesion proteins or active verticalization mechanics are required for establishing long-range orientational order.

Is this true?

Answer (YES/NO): NO